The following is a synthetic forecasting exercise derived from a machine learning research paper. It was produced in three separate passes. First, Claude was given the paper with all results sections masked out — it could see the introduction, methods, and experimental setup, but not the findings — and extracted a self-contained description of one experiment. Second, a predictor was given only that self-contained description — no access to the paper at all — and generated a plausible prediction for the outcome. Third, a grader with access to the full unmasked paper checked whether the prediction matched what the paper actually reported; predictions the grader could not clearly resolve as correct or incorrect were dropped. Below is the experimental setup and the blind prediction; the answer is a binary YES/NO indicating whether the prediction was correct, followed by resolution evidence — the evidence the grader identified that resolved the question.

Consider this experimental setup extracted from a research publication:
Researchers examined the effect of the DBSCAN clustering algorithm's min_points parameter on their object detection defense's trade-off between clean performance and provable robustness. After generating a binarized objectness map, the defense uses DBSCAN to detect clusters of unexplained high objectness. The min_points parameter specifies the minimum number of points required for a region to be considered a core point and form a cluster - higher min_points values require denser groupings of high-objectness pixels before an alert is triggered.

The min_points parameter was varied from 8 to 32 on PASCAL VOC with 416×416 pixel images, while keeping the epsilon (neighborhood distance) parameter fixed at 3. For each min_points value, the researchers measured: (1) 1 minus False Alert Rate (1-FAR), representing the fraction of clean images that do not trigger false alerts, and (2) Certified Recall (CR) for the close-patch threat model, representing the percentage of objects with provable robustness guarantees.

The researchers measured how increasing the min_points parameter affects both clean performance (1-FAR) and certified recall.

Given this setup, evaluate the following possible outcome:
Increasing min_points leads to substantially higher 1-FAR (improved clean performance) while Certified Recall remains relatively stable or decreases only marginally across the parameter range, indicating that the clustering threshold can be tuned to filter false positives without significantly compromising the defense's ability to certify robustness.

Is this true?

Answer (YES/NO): NO